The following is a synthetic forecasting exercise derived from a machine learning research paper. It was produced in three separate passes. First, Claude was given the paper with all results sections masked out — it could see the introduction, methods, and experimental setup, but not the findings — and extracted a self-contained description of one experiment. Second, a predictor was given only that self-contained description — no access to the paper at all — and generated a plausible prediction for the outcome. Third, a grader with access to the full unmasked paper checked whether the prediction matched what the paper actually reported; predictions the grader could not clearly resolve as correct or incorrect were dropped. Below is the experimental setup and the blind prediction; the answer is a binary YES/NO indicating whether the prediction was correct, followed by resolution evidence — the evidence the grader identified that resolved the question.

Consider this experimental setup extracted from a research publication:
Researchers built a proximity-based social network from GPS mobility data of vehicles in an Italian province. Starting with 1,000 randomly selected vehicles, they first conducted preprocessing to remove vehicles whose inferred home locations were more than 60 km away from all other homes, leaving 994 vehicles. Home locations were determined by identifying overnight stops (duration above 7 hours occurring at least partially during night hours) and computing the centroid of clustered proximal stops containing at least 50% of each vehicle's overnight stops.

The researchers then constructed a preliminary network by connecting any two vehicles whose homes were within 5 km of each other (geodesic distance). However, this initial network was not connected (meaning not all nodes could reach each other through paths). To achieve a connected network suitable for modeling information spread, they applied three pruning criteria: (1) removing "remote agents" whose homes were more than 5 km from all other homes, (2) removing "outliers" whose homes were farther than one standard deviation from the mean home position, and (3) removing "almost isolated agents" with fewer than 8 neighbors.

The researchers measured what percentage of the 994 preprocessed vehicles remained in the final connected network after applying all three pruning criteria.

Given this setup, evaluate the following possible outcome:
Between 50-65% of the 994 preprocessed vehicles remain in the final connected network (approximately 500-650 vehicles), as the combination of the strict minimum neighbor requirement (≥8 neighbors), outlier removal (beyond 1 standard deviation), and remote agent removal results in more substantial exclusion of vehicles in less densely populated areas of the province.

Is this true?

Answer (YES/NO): NO